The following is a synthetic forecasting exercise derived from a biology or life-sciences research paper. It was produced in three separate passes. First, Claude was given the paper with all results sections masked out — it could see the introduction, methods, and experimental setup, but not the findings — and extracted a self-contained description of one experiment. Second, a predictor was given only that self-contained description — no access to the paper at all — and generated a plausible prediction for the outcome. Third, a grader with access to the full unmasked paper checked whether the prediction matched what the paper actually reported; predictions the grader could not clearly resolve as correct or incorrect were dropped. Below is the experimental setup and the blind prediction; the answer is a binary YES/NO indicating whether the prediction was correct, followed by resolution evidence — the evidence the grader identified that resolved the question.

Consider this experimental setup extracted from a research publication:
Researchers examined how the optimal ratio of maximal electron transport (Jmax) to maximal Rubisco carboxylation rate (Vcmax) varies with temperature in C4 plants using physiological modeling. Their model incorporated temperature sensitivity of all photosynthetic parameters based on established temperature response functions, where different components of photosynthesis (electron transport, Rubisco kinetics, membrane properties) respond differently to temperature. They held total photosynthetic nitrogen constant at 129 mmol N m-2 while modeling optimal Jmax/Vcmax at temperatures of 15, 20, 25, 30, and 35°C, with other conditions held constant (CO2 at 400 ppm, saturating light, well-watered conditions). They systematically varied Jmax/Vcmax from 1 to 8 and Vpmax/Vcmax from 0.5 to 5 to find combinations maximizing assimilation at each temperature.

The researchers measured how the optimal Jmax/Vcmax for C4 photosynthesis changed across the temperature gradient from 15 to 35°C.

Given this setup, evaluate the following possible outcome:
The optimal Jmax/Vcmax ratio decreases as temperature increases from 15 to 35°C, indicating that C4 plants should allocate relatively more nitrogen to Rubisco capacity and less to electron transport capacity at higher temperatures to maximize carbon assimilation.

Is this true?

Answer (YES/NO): NO